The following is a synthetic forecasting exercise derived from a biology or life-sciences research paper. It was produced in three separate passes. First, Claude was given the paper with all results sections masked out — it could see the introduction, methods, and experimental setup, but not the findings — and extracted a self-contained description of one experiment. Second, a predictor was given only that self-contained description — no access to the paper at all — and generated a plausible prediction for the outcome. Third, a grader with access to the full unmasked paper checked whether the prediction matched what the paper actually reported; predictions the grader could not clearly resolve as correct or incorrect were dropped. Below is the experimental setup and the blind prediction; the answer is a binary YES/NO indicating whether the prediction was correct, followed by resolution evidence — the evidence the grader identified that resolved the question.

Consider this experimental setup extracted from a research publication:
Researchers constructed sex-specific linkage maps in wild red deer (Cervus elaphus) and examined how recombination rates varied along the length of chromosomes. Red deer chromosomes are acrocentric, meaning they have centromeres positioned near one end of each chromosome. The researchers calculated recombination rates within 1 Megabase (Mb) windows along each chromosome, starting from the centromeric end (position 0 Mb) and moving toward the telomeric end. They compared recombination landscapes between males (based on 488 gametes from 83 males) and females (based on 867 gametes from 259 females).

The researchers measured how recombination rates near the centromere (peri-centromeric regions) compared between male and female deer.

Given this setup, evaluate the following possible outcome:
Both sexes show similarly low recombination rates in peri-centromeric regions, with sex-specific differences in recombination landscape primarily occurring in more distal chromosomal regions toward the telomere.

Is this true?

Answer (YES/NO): NO